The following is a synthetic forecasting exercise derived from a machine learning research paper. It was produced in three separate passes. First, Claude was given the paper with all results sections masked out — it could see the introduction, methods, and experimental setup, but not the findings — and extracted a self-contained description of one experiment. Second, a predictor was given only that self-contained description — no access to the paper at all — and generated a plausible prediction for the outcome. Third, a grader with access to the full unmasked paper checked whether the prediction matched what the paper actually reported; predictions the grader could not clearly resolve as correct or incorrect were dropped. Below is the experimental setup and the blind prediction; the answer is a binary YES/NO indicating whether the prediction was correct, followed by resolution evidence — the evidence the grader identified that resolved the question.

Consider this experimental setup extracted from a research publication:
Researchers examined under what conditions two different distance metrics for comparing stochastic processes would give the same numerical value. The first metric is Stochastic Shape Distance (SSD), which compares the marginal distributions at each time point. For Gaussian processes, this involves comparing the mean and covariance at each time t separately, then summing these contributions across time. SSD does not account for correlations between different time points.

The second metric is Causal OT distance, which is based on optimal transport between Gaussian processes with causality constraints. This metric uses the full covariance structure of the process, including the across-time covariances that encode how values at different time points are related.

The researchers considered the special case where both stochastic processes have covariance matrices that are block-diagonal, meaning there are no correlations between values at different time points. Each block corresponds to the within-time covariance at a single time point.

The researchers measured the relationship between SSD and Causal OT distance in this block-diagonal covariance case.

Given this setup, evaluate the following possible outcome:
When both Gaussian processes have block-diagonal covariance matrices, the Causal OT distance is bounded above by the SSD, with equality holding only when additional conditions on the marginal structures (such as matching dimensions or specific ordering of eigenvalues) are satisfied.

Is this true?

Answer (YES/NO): NO